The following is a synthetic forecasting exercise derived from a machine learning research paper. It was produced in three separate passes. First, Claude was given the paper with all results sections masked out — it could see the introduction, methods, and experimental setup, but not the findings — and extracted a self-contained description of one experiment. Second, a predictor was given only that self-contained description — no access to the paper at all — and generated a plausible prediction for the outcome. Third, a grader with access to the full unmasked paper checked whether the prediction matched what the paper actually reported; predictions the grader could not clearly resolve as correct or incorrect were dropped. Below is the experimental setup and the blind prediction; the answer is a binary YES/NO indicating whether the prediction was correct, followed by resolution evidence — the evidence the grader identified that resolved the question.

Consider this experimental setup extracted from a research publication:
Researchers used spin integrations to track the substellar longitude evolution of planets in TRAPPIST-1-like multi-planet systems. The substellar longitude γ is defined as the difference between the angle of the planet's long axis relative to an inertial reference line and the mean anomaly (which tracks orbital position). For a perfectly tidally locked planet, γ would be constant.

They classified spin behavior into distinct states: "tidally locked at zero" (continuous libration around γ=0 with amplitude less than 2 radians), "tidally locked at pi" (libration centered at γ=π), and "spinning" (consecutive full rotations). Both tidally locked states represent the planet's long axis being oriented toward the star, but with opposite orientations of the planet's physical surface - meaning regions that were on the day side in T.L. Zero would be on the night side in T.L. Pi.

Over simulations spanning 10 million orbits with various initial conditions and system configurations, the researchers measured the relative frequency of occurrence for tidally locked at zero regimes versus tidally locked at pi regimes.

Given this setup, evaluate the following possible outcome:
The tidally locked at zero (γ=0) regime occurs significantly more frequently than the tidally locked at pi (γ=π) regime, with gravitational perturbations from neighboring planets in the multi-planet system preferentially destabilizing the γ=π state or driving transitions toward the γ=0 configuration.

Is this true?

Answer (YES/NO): NO